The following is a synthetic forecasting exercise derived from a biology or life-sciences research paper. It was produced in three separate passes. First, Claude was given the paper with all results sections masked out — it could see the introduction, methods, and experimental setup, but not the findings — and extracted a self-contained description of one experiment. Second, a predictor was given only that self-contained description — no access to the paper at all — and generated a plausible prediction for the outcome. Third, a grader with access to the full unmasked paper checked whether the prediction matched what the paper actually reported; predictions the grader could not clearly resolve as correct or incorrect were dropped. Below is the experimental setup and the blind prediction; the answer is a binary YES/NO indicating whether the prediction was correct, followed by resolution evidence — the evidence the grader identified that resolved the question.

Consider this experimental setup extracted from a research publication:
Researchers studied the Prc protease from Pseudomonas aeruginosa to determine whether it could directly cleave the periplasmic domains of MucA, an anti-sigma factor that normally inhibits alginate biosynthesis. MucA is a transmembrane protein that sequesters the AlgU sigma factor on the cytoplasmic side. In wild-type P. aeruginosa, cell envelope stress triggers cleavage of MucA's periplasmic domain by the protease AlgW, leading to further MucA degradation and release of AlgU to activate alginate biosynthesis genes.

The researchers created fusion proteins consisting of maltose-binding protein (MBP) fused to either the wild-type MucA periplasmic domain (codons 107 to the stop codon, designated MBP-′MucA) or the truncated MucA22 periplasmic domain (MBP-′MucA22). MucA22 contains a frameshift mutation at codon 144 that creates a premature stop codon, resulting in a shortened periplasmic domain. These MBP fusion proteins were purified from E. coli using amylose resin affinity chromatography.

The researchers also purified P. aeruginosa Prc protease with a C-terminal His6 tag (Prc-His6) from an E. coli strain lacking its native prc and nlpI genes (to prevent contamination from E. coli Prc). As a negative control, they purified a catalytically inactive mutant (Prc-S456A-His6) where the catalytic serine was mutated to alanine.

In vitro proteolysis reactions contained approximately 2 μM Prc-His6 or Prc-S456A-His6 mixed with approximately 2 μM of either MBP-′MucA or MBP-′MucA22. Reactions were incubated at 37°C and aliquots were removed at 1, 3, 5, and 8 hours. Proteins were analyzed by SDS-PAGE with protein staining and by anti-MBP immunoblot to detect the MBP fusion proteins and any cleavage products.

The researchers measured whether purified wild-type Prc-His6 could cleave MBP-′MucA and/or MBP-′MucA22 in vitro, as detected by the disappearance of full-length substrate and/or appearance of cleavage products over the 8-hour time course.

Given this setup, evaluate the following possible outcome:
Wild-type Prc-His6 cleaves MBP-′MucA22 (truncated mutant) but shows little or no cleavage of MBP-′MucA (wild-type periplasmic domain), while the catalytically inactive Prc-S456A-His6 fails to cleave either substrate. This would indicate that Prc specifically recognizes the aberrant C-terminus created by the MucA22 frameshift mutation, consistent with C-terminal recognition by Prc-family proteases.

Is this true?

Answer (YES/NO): YES